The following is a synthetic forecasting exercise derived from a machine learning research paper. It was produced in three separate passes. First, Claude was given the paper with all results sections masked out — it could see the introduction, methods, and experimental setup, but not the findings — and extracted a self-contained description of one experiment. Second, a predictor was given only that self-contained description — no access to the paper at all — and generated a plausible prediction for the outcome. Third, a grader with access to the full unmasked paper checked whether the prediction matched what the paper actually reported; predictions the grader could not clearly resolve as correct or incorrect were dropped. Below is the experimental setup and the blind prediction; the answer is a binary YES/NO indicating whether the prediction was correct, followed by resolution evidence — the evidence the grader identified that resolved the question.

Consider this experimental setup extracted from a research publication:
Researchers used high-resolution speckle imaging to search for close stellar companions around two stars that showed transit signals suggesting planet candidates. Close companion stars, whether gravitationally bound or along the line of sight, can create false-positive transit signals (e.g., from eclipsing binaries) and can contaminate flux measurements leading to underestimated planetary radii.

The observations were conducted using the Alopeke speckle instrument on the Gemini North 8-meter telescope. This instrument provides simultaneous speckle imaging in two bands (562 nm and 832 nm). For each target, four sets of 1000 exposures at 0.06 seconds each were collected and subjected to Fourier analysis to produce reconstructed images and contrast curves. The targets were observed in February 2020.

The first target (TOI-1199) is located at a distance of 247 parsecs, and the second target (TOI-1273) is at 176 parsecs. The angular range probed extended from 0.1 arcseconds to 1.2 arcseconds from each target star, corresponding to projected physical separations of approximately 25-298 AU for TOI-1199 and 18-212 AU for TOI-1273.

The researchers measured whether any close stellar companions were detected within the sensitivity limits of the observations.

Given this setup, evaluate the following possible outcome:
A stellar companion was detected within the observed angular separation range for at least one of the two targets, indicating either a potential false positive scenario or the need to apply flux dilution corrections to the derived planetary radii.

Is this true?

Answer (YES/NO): NO